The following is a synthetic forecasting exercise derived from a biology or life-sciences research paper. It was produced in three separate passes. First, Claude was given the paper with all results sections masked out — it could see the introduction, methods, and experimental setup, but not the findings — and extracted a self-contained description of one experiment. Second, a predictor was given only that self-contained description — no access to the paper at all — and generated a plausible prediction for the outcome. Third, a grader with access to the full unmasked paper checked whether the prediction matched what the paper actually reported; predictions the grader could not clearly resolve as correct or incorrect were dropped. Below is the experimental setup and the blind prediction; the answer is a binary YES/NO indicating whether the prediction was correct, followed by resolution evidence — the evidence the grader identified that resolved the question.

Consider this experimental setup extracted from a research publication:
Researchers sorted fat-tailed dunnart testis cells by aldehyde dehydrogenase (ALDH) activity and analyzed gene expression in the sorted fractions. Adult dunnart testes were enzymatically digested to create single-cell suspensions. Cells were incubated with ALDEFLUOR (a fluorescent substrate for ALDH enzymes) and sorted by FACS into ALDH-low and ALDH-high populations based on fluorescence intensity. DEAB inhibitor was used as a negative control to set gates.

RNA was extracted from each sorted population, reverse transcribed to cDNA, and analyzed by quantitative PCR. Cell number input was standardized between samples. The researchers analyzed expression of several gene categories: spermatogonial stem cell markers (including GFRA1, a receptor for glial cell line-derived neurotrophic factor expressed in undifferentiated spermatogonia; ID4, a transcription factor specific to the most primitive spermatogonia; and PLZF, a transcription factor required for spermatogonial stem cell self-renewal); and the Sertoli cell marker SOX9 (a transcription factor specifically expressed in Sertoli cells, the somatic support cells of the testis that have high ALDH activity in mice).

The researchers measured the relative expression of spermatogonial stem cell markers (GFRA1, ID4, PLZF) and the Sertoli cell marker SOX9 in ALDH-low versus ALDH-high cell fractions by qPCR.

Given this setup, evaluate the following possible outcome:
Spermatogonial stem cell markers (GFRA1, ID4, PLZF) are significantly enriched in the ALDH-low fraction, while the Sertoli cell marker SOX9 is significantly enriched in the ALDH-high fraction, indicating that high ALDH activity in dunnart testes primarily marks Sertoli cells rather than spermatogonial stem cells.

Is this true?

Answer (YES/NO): NO